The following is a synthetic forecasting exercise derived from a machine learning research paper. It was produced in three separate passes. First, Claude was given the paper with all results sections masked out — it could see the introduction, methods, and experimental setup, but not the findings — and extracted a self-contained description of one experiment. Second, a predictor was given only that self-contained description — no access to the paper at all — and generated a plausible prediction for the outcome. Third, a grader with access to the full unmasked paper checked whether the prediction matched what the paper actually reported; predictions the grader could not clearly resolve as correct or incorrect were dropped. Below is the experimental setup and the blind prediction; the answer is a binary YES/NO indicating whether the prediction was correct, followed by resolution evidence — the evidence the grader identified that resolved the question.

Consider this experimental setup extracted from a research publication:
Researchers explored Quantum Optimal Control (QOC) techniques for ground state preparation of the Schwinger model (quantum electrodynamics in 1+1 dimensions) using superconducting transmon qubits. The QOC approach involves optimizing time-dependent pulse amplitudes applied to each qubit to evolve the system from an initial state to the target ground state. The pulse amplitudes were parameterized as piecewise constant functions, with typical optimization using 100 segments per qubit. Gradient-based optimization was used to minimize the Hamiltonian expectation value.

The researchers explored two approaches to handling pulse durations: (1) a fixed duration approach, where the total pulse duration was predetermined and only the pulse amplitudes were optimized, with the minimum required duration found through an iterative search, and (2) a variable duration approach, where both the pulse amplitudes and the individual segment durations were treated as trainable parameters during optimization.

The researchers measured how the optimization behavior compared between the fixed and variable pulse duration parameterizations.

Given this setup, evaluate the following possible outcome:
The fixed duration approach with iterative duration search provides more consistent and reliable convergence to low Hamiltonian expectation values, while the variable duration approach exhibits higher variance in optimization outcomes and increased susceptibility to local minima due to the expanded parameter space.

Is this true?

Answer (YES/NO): NO